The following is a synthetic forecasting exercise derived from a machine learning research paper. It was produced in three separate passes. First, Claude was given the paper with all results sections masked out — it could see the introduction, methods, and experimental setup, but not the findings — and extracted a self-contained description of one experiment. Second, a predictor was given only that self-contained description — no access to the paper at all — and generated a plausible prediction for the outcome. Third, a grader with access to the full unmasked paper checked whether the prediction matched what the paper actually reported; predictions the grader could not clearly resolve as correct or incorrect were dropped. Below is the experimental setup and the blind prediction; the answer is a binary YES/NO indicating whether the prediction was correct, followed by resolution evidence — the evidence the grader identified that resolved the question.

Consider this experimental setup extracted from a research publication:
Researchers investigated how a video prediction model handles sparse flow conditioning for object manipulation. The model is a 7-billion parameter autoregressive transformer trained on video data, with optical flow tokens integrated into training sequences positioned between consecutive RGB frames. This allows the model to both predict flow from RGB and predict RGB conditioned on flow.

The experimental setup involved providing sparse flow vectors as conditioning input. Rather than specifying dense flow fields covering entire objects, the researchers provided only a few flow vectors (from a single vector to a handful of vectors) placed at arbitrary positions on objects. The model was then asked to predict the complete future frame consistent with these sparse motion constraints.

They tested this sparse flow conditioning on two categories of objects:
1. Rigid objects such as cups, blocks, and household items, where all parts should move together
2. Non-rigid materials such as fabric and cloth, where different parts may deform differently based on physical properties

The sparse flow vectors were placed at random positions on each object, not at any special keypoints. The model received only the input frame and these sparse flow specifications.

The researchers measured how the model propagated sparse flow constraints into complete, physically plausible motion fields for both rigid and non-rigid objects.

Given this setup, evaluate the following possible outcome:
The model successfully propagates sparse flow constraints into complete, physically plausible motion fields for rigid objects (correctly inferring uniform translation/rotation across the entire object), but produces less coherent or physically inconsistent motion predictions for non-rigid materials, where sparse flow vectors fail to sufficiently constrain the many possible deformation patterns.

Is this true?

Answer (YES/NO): NO